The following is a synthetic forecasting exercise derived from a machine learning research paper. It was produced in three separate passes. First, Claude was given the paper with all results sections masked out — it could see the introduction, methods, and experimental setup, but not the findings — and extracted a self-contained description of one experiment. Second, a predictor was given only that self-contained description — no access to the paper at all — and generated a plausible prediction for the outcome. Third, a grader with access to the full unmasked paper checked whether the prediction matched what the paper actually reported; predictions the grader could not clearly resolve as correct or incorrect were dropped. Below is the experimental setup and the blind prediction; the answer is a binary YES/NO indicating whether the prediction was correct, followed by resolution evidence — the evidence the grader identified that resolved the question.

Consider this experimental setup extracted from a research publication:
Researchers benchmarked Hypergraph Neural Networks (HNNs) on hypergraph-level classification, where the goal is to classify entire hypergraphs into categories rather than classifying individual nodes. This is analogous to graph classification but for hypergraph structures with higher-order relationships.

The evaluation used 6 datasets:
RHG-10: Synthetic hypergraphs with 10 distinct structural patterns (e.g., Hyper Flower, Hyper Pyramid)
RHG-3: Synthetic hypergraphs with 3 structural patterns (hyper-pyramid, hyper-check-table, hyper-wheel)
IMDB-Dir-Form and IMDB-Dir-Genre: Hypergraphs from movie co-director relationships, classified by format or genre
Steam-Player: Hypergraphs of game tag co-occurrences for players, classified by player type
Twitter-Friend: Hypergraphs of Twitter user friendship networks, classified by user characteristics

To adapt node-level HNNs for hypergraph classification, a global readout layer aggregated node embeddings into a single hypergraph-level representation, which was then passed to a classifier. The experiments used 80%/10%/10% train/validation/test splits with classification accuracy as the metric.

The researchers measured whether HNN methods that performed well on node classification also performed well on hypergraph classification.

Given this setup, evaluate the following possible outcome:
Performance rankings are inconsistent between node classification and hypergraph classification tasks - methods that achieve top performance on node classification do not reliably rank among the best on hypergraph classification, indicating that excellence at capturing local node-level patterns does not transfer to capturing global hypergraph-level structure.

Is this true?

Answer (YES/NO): YES